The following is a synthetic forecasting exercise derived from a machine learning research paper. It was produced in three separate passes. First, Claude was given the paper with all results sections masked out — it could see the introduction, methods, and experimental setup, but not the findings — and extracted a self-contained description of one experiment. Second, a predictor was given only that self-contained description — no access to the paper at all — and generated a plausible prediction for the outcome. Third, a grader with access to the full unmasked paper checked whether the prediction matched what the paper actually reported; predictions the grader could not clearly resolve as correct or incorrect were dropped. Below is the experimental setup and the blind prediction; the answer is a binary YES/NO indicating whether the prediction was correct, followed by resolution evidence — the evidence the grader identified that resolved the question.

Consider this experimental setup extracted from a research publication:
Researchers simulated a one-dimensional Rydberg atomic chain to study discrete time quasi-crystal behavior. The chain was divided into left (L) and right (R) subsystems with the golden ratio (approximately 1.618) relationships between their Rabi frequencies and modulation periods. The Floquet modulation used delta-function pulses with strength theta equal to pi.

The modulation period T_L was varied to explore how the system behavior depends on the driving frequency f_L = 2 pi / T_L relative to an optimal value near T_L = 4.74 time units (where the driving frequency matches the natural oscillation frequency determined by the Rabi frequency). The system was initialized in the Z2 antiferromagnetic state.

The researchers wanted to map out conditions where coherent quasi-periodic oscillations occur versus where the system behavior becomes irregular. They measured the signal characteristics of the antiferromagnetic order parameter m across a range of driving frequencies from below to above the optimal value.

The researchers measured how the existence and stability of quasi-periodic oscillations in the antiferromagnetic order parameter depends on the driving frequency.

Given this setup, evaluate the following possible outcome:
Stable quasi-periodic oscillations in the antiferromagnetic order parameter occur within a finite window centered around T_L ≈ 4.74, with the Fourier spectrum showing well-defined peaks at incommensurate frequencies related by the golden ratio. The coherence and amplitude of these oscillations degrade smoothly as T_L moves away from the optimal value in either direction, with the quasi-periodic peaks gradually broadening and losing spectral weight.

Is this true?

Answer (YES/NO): NO